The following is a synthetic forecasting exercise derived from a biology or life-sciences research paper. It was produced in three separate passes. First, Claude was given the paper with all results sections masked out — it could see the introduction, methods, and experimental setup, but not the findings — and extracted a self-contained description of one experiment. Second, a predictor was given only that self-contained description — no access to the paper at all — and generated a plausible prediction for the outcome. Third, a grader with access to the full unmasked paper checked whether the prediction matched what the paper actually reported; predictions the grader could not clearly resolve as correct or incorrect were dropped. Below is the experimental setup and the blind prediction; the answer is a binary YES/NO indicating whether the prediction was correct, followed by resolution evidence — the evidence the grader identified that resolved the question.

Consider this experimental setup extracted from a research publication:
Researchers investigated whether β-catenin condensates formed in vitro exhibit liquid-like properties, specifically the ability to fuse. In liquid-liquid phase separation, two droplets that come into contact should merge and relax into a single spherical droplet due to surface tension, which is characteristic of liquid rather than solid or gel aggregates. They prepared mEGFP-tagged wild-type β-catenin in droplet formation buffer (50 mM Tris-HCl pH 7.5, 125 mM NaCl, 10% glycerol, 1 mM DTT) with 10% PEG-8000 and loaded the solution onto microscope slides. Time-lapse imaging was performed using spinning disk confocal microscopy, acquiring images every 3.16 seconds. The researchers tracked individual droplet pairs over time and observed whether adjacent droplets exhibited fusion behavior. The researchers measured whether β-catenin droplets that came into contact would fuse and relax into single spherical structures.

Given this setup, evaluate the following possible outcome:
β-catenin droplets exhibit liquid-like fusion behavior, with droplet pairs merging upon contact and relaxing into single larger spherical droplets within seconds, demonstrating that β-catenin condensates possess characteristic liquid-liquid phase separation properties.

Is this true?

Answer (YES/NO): YES